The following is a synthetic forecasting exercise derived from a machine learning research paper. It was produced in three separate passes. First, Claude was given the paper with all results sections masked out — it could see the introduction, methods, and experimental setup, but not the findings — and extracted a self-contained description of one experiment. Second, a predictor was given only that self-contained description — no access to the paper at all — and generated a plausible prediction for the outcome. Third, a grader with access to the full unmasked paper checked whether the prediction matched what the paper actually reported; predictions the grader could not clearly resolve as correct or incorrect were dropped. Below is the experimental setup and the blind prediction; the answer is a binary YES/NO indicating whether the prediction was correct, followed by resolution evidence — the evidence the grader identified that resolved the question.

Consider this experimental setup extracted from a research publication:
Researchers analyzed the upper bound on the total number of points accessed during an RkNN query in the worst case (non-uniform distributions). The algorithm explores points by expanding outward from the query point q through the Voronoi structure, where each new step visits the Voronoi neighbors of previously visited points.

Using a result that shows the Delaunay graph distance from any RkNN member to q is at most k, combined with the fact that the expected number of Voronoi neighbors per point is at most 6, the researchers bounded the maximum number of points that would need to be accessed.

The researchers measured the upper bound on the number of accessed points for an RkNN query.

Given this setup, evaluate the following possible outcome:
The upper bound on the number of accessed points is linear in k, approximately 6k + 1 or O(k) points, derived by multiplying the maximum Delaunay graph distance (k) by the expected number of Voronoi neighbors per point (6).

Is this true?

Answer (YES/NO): NO